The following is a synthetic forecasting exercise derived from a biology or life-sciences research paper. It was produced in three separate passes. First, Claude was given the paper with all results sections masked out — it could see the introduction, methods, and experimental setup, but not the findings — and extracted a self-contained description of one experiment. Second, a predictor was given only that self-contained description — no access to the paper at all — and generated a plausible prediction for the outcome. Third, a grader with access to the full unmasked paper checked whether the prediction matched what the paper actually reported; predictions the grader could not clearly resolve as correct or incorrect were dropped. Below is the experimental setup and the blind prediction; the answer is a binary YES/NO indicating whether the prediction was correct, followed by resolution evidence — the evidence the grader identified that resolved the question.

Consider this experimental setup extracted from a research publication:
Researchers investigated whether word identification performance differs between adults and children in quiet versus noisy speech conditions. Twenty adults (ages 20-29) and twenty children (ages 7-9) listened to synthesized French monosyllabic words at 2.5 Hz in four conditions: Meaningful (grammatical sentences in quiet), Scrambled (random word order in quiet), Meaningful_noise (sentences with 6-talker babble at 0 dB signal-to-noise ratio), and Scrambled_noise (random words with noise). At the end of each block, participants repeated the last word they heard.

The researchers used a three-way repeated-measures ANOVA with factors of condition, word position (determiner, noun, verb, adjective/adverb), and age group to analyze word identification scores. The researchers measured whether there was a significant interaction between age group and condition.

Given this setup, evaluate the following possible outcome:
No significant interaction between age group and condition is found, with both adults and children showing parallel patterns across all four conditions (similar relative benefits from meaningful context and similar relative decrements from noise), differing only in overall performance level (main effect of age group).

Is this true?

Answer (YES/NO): NO